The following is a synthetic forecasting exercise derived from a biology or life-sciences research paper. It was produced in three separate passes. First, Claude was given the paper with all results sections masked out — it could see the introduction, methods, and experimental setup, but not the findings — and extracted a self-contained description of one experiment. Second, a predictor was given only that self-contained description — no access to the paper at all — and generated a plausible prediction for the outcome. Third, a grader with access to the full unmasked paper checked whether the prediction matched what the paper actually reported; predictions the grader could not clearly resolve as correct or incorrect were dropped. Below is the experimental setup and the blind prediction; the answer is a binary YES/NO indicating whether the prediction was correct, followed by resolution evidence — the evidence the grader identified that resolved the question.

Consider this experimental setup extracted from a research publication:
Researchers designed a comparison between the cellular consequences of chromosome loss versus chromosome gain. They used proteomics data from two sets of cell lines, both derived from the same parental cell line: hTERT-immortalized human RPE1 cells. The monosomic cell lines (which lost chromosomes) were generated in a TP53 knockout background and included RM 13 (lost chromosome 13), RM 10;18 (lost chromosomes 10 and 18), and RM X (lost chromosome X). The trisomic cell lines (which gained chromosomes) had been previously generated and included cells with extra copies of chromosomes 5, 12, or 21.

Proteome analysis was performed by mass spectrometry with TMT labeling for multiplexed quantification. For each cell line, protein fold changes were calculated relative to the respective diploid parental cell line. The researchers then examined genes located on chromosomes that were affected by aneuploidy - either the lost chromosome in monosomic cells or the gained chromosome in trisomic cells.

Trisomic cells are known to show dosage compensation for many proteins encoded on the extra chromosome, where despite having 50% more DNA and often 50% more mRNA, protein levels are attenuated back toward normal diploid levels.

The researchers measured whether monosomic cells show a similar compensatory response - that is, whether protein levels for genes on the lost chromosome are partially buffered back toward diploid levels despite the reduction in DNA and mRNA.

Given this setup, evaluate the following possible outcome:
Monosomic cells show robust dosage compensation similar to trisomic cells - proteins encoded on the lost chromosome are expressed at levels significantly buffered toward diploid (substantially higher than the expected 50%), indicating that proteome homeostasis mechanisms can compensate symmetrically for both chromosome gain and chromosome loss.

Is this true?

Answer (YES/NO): NO